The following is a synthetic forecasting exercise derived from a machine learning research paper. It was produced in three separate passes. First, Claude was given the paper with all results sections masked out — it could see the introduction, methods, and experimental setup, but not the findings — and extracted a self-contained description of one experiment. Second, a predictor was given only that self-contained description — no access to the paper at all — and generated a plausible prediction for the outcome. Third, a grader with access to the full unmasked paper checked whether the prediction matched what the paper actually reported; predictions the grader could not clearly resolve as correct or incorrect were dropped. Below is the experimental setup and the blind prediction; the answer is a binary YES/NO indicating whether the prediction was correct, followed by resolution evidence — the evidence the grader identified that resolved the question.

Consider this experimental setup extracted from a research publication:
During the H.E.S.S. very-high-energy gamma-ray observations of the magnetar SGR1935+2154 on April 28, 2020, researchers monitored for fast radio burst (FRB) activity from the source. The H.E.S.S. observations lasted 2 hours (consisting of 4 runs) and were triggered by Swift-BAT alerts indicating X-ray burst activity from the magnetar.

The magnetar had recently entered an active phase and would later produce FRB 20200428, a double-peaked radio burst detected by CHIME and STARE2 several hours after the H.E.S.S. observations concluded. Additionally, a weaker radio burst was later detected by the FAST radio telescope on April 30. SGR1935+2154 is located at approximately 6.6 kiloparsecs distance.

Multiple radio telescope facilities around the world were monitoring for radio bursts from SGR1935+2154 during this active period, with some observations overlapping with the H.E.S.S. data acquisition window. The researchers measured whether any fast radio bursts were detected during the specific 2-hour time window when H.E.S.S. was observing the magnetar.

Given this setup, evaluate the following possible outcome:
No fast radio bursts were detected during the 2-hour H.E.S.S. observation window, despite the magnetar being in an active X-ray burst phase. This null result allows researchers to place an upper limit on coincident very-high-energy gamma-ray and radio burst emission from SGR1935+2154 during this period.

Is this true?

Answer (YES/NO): YES